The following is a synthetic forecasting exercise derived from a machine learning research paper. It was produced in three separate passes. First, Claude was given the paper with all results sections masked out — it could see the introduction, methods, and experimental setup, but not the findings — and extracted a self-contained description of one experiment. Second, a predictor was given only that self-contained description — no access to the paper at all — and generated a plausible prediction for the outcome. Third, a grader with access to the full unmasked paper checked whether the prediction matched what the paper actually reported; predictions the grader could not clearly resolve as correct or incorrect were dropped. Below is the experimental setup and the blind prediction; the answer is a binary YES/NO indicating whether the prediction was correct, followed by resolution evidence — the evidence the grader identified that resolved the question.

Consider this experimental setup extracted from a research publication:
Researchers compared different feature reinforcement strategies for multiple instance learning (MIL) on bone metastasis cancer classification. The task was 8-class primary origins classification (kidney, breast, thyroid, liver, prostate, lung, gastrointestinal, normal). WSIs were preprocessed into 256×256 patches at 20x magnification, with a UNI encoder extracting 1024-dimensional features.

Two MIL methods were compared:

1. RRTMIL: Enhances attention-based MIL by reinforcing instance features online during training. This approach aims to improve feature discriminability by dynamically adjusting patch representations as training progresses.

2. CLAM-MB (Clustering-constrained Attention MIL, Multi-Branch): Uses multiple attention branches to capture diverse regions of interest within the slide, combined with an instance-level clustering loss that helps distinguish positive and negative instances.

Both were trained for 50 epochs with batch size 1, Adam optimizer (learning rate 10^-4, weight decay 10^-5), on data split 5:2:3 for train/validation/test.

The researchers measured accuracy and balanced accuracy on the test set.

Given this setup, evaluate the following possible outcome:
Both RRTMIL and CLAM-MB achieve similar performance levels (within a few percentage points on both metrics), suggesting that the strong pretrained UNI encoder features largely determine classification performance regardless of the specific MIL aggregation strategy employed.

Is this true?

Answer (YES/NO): NO